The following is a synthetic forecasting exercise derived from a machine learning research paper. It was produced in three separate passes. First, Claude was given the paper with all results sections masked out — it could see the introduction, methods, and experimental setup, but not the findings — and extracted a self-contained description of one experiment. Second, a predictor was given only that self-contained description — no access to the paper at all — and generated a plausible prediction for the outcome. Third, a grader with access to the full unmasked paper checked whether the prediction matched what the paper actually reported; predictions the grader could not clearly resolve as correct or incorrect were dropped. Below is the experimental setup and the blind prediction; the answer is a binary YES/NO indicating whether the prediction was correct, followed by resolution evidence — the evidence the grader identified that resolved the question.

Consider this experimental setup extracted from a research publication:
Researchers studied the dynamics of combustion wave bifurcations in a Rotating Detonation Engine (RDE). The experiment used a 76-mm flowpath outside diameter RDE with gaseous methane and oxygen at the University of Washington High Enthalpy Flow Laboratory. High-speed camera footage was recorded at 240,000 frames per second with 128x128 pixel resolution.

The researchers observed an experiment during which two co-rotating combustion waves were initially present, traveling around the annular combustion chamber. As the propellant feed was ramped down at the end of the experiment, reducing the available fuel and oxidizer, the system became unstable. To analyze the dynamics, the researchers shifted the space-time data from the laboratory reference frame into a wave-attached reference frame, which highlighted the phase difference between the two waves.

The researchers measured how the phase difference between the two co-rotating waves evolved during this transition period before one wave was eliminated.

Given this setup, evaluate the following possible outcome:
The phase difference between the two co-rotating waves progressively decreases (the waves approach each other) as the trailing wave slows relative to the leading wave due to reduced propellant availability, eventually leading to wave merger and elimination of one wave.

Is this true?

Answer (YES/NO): NO